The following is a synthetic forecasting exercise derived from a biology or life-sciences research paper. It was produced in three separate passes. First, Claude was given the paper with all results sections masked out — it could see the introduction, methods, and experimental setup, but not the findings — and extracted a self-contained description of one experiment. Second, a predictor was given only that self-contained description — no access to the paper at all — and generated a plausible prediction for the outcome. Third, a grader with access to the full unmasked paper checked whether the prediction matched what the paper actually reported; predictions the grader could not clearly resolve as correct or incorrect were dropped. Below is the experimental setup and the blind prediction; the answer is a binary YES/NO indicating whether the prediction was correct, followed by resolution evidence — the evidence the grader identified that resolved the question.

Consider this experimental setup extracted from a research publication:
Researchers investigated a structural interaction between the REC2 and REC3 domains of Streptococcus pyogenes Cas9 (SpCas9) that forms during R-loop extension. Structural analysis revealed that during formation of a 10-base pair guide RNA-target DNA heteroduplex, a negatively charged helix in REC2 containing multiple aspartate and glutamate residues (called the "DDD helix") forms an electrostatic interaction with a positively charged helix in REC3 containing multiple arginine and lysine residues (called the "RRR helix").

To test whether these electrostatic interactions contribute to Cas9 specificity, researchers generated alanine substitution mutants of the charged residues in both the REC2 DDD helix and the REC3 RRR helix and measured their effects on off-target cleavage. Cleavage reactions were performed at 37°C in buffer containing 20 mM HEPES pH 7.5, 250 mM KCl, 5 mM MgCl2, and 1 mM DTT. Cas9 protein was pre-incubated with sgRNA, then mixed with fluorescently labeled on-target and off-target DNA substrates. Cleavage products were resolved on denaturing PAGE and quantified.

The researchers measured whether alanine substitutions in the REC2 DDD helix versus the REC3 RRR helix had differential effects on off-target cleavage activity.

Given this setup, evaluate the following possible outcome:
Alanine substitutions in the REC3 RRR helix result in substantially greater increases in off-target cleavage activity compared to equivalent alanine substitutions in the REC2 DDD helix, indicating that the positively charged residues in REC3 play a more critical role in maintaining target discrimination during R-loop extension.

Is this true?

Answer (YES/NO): NO